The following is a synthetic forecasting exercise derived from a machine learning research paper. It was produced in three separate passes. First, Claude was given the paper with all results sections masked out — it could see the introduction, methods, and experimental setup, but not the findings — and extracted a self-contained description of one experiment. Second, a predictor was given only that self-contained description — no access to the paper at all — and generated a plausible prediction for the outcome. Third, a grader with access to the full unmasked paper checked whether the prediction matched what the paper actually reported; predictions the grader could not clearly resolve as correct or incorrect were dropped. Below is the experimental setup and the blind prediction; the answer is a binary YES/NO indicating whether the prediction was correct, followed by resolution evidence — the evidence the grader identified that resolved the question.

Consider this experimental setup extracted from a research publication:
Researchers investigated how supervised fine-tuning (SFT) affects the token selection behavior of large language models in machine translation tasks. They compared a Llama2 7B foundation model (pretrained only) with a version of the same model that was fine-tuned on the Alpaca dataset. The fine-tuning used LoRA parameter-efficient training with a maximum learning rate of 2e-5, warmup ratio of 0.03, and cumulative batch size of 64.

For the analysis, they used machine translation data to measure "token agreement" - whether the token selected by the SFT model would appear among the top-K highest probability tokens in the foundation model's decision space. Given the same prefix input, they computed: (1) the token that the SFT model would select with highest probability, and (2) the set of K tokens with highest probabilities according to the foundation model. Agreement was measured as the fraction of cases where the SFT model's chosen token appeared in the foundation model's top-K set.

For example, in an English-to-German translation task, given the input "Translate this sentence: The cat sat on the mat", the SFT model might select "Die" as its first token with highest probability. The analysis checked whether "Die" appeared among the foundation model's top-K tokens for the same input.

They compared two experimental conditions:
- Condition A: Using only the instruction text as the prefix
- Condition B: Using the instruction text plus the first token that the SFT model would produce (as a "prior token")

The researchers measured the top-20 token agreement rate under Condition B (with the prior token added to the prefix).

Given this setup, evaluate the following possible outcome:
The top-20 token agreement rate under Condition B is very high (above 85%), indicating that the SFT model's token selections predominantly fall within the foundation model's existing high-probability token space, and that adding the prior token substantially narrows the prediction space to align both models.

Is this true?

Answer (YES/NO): YES